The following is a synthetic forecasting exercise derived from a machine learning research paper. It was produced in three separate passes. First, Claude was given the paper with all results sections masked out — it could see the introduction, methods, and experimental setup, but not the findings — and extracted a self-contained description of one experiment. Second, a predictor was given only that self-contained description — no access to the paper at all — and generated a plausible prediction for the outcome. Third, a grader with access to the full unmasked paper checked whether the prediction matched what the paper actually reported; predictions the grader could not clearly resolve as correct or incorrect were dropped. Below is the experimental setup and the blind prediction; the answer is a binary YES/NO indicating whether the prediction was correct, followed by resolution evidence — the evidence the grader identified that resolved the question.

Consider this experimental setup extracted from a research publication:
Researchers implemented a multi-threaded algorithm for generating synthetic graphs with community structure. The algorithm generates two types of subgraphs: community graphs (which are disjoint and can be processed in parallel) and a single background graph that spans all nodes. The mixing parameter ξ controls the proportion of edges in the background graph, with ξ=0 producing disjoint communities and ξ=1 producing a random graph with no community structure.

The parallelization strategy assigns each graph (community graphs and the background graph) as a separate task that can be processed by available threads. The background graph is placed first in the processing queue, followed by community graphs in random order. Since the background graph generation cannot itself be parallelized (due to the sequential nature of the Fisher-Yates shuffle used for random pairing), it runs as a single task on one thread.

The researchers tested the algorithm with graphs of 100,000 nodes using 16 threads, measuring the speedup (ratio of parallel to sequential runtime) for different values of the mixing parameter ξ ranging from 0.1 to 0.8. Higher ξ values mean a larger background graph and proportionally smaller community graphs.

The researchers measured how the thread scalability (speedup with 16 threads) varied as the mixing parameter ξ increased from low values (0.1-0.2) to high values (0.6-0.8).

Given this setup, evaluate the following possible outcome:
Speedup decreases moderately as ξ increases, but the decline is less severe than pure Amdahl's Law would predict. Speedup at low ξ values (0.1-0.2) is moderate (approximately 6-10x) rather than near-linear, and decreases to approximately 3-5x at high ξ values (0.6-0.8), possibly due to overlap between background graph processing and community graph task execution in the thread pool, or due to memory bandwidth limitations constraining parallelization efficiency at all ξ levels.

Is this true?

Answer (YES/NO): NO